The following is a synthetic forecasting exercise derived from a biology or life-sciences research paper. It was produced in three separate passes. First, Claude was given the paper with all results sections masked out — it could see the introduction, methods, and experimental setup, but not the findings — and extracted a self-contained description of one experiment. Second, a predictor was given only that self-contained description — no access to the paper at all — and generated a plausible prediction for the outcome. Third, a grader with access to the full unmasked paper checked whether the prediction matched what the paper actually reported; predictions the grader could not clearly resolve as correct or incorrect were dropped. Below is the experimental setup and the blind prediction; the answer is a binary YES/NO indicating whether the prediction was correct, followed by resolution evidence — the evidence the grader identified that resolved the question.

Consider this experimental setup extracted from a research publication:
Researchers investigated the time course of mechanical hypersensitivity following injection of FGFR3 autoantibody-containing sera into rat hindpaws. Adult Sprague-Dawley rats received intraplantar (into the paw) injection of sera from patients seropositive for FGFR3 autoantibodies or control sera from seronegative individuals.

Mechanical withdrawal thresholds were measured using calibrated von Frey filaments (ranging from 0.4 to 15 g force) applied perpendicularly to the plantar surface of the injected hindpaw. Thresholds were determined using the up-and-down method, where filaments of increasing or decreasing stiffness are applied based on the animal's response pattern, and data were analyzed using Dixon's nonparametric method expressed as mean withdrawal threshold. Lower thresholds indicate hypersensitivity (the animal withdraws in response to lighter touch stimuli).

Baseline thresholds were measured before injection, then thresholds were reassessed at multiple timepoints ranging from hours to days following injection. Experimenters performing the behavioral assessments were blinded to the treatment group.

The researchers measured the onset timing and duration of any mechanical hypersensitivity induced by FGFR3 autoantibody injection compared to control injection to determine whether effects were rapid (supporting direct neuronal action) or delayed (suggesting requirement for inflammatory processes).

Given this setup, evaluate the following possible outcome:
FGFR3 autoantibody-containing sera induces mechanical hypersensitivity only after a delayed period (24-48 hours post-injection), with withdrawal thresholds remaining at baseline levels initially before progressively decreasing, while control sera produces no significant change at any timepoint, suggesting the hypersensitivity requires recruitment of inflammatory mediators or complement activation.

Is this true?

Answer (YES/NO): NO